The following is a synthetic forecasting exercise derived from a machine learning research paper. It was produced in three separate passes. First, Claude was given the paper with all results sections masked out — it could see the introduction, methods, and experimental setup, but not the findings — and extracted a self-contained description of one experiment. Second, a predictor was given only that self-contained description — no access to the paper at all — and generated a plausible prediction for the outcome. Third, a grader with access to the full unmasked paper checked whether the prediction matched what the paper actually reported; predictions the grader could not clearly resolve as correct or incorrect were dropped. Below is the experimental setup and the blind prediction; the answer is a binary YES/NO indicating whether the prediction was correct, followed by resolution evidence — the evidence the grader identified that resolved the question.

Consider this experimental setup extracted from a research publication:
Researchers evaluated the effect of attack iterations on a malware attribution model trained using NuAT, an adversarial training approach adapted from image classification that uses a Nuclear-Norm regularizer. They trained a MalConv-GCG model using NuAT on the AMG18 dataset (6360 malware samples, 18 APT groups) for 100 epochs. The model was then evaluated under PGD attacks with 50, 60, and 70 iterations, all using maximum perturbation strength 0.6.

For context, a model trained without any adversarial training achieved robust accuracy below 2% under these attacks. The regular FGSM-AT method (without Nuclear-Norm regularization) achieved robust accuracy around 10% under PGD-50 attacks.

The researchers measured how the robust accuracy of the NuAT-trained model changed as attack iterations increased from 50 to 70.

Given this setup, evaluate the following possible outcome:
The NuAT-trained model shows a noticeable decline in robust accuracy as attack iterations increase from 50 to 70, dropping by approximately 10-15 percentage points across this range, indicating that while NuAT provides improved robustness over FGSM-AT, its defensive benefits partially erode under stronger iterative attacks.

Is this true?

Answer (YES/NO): NO